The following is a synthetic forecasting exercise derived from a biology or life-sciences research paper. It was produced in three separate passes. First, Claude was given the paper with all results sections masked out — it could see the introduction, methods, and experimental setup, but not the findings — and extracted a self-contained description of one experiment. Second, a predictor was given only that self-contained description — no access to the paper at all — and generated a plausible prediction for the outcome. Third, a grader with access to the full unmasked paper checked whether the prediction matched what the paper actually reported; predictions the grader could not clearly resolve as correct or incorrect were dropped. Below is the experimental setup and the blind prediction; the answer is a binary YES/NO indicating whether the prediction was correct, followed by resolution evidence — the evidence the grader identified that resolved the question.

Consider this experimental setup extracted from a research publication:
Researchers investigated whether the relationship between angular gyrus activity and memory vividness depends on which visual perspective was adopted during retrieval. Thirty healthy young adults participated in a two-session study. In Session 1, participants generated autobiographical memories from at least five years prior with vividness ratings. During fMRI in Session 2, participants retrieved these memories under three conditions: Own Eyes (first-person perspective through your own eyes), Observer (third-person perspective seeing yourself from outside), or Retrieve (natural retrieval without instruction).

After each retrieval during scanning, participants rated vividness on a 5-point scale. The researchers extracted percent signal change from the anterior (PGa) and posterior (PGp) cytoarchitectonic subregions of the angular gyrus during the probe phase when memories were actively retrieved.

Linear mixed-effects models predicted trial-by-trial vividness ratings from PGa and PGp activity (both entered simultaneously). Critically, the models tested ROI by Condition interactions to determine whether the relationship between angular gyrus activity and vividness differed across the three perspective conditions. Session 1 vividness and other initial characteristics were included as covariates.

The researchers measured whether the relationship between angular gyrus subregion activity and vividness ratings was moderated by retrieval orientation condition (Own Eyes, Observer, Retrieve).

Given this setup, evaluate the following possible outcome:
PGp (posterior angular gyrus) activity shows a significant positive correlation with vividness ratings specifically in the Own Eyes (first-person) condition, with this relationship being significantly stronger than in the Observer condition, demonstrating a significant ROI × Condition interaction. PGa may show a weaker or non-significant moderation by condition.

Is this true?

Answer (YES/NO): NO